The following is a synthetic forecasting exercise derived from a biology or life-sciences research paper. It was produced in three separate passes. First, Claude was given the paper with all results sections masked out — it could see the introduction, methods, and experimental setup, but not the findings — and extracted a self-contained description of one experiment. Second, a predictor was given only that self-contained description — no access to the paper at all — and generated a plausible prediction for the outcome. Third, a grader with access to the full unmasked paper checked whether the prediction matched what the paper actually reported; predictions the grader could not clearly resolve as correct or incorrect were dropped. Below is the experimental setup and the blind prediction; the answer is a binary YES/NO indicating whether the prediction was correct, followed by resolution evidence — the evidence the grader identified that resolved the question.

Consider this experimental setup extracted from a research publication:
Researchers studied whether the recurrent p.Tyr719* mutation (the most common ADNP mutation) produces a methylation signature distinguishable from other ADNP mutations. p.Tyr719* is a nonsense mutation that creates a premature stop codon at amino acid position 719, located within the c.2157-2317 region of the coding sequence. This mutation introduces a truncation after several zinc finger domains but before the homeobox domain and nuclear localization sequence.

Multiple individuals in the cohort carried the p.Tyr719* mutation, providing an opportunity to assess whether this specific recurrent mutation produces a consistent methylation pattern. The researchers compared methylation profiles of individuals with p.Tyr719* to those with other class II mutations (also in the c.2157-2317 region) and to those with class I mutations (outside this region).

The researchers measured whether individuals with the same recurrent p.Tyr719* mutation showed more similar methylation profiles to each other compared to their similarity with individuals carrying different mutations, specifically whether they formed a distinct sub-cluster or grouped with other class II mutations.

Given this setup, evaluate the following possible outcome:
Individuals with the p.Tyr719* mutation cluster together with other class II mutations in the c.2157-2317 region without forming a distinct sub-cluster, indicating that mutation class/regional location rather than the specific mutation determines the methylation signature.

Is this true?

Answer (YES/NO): YES